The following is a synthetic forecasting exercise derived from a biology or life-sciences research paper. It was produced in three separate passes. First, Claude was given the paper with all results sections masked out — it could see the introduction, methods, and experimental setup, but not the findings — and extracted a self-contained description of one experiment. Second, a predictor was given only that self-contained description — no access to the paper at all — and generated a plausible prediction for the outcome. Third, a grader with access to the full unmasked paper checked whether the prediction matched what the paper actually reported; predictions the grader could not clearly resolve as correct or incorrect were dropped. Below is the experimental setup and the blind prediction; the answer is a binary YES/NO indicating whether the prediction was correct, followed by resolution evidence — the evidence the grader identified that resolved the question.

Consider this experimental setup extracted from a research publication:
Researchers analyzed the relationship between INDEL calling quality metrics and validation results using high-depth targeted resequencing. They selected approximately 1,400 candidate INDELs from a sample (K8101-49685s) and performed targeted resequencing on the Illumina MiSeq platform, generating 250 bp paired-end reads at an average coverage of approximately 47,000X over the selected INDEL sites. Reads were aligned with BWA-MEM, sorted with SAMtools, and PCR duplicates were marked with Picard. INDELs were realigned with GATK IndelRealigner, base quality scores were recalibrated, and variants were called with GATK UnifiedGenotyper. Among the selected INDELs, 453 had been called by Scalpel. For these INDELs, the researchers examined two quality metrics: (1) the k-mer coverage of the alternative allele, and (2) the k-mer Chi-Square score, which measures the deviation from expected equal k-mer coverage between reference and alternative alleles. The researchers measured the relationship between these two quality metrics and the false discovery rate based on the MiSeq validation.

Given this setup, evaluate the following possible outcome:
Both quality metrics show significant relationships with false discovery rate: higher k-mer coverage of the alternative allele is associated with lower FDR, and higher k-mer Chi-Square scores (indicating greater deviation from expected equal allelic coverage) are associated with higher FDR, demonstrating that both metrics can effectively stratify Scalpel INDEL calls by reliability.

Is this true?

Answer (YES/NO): YES